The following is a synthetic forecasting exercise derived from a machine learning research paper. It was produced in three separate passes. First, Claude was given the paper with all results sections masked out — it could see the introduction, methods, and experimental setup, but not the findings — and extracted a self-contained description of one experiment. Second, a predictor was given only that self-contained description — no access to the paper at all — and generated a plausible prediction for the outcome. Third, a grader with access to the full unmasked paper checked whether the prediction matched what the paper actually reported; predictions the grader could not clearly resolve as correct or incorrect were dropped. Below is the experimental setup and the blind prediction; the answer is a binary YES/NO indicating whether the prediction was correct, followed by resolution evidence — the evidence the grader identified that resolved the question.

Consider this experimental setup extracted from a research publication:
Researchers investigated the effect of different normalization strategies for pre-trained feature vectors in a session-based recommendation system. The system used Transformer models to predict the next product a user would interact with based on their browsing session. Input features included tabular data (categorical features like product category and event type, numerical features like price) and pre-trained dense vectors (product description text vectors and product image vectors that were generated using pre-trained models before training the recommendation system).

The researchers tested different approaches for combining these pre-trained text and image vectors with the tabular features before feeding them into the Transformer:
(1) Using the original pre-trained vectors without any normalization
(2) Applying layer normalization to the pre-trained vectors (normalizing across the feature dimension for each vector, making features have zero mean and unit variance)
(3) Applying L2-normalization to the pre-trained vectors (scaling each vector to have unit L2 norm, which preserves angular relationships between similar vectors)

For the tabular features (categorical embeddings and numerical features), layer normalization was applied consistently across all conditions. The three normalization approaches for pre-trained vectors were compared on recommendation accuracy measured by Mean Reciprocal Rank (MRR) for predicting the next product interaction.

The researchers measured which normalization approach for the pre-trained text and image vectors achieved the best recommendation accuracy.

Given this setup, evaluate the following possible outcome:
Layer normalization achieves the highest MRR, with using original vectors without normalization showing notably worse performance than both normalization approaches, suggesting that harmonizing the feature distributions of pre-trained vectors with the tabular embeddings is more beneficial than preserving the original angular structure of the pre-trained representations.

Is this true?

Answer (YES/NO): NO